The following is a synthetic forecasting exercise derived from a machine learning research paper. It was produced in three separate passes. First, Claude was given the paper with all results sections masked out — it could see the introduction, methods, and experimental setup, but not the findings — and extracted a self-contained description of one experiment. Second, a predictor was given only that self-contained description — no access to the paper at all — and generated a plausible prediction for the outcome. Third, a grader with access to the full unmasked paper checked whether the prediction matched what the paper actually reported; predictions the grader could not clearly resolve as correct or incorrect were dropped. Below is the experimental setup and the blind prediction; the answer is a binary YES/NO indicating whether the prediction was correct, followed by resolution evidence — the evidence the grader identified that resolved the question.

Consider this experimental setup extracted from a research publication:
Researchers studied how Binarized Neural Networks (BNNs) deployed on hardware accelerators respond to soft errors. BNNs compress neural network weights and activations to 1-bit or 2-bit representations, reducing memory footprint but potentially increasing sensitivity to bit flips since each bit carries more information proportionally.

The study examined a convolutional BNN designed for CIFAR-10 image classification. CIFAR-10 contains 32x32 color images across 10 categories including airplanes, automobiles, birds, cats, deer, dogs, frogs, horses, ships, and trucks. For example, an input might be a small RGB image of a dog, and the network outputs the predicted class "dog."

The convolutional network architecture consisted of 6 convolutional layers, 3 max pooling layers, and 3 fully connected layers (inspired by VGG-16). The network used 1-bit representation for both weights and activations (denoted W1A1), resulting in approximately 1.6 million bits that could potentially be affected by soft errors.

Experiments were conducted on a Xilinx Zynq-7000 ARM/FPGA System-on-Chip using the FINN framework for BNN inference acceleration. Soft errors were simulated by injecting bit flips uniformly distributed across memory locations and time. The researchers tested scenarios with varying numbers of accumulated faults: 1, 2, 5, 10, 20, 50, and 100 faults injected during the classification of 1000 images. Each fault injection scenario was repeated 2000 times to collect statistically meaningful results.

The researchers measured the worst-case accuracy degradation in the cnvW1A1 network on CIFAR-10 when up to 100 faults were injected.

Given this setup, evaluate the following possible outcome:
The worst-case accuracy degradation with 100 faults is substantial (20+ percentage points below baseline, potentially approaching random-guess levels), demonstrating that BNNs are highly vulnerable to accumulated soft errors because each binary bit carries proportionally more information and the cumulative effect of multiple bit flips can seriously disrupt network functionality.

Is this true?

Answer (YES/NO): NO